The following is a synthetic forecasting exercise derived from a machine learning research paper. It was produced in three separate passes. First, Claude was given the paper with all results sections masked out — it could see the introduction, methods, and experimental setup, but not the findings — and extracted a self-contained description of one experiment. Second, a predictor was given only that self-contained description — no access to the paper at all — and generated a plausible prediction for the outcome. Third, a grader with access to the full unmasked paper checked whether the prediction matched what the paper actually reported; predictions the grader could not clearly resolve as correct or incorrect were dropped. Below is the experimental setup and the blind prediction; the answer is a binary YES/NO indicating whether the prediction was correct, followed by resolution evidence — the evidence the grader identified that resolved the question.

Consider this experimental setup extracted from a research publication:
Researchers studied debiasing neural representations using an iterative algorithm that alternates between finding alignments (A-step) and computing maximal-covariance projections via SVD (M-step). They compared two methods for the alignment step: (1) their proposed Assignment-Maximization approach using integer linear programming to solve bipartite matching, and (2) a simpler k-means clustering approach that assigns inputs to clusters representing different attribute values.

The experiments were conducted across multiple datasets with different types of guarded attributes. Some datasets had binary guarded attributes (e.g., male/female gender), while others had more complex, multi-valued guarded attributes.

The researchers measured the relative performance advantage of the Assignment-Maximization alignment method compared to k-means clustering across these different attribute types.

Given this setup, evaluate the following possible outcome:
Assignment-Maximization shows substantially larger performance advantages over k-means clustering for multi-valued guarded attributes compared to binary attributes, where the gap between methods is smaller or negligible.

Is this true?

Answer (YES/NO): YES